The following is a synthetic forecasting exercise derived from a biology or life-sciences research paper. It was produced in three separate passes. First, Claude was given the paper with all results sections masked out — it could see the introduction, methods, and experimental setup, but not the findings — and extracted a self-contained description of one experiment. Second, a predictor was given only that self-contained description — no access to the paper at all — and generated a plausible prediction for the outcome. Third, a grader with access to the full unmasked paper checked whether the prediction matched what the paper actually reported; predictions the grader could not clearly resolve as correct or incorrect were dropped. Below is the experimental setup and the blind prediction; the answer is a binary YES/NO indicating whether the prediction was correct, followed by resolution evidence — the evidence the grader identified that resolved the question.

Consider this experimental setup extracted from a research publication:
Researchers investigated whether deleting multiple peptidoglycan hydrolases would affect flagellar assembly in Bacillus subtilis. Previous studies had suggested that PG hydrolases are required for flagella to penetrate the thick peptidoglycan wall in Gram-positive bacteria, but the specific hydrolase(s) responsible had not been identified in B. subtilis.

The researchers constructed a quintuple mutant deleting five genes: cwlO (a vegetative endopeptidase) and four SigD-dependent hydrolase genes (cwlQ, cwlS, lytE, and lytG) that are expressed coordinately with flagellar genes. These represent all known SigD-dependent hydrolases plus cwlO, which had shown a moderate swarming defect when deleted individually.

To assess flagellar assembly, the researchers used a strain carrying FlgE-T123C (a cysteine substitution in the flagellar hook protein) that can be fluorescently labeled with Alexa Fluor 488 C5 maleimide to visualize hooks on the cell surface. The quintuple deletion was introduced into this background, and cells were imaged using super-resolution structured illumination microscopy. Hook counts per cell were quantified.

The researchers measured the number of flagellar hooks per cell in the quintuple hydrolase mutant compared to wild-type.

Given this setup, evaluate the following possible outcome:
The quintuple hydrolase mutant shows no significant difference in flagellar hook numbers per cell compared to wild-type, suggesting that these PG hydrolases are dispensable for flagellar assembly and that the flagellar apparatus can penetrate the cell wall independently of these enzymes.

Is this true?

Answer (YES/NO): NO